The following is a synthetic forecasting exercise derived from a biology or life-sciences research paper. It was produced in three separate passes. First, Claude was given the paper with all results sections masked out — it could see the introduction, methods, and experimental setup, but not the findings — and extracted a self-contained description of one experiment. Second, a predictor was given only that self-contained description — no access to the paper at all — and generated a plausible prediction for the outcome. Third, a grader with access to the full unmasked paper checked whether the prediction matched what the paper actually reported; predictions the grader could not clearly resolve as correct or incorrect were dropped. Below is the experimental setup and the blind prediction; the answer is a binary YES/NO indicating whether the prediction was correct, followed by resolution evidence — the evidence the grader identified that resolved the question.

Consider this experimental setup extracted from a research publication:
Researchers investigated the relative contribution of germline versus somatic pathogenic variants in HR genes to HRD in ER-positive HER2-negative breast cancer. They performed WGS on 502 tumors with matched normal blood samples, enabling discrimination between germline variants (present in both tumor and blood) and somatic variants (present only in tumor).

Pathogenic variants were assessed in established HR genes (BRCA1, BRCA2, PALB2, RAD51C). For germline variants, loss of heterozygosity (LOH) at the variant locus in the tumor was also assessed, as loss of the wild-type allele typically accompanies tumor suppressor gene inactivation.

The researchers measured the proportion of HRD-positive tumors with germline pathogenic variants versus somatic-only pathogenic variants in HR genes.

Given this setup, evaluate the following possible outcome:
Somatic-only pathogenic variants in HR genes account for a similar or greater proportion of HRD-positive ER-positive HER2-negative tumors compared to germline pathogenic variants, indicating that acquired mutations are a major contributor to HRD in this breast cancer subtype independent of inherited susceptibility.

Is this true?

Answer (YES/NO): YES